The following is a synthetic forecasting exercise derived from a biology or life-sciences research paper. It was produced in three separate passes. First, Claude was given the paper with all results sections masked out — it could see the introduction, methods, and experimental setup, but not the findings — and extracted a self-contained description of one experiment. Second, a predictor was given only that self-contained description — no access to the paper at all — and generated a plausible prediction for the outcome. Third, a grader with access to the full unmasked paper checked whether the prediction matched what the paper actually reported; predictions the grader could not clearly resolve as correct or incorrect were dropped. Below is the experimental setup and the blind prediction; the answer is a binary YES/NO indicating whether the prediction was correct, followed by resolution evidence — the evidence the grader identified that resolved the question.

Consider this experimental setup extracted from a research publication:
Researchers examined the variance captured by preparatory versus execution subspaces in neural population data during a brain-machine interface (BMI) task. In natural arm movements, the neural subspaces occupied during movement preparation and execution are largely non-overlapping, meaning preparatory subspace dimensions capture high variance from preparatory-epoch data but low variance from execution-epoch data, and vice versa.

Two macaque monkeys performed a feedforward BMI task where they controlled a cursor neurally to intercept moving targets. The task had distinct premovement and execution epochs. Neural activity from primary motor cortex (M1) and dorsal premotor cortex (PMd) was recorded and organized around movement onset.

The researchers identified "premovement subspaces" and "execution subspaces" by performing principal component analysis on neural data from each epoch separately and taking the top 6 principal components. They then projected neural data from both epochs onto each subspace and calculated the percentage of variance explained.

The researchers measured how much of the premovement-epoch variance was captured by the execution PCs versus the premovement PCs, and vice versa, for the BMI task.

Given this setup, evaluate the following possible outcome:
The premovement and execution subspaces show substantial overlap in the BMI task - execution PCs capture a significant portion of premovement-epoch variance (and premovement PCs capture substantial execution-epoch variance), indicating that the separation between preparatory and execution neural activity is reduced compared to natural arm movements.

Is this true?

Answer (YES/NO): NO